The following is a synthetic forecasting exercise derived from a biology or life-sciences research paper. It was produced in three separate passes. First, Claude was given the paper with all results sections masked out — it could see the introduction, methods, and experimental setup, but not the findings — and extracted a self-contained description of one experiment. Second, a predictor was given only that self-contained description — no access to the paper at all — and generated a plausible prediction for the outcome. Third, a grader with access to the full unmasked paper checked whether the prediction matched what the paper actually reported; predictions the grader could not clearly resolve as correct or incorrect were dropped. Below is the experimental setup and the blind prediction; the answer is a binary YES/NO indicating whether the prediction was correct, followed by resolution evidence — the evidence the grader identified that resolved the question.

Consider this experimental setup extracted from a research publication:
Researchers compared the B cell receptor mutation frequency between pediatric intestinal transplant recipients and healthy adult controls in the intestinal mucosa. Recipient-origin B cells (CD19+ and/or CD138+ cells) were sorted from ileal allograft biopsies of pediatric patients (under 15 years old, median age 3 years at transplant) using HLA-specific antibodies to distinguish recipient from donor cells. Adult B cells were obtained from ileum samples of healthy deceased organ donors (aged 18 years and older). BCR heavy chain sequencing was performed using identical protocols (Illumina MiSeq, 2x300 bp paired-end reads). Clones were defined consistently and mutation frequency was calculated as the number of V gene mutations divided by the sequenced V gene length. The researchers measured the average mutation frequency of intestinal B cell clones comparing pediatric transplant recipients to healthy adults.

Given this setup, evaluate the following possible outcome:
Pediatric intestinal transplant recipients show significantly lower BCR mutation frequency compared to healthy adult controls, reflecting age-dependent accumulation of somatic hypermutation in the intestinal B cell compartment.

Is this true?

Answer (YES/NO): YES